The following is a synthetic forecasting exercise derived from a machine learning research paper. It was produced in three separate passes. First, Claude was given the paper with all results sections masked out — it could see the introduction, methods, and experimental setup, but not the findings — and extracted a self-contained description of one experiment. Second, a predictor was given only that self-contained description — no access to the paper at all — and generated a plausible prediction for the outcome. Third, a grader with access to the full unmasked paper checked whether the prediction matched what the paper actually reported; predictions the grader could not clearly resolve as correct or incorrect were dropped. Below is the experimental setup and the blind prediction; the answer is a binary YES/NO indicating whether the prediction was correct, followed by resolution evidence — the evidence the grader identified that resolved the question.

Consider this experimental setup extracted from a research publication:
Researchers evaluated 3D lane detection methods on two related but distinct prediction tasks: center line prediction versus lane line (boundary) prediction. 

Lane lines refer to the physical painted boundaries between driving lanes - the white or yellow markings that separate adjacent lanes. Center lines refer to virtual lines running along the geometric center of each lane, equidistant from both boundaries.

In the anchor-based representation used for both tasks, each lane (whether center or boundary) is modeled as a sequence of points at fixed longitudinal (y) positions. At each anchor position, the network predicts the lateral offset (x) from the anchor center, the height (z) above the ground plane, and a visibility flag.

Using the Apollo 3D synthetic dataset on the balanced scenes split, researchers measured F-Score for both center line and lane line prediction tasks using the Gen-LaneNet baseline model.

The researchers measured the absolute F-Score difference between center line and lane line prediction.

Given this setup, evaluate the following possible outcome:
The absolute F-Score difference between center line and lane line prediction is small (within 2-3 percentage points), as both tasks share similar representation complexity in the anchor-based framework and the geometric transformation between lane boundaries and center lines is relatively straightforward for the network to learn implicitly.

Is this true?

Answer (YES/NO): YES